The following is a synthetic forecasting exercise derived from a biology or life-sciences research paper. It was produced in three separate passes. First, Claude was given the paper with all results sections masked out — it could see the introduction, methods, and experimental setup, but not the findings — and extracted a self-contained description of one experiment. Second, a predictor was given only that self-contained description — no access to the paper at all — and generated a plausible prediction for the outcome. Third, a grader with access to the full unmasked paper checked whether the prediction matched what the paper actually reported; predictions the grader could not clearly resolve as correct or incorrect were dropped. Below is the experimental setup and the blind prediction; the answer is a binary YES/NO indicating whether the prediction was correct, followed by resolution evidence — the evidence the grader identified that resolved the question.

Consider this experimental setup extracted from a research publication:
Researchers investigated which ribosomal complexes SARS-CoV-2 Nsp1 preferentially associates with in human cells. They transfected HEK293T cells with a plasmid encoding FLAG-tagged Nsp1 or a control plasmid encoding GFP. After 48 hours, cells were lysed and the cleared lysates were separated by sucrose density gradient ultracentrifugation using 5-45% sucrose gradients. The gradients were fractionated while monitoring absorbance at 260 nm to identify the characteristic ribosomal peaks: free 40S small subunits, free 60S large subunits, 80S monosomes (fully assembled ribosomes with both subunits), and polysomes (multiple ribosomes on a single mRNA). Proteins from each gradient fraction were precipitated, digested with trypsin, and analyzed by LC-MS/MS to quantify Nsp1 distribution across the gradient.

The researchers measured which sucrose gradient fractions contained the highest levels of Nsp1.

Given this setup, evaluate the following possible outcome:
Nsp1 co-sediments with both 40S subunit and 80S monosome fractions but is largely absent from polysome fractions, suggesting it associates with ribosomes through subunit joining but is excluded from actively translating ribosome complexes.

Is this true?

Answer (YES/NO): NO